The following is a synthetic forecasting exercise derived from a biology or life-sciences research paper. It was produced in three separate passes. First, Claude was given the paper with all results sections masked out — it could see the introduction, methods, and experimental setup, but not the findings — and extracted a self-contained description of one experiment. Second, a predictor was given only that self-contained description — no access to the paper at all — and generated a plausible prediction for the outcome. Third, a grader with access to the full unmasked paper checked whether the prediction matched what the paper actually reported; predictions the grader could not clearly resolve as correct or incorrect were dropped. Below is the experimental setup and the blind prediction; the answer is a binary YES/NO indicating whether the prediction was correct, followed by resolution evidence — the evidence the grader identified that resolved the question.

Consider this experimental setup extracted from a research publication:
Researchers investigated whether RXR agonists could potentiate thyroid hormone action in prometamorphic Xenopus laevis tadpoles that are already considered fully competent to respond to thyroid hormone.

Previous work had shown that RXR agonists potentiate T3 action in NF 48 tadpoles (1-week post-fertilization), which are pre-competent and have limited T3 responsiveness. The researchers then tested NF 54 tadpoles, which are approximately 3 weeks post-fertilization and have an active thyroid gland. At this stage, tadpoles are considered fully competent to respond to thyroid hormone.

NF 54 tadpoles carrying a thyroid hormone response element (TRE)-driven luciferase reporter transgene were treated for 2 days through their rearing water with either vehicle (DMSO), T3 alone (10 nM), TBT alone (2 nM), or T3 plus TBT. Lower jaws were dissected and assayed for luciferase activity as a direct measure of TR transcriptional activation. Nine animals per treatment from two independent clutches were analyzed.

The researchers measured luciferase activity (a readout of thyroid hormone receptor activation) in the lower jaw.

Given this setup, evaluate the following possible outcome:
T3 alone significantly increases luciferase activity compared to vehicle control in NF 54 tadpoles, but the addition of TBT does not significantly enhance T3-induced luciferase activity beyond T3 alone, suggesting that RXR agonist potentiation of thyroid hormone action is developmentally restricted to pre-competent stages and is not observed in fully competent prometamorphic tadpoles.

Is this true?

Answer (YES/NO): NO